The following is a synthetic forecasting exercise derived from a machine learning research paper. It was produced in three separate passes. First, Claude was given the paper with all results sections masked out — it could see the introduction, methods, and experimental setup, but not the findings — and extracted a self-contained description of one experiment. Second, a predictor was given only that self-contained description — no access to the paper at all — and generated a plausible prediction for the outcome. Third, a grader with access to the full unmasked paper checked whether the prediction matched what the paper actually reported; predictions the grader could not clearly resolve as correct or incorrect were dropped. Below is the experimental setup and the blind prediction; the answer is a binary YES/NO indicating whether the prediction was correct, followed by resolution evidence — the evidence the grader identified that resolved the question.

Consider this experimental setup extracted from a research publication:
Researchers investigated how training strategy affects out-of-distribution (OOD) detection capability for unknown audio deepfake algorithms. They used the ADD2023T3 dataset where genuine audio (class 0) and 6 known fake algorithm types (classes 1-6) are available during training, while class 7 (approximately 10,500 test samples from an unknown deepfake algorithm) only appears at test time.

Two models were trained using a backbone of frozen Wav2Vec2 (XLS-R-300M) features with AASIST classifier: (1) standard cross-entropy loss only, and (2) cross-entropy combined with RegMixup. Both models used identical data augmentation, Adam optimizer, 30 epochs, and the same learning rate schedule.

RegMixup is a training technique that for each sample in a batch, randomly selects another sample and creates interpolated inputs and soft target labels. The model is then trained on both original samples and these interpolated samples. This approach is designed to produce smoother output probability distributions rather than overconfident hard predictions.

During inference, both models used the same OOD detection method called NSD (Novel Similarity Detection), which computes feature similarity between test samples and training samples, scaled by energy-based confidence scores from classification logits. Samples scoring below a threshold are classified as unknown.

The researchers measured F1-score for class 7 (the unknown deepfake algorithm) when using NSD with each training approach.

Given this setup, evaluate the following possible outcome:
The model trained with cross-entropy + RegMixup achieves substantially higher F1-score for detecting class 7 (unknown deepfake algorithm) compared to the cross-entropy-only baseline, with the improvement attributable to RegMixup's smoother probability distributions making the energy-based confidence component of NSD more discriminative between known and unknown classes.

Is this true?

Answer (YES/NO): YES